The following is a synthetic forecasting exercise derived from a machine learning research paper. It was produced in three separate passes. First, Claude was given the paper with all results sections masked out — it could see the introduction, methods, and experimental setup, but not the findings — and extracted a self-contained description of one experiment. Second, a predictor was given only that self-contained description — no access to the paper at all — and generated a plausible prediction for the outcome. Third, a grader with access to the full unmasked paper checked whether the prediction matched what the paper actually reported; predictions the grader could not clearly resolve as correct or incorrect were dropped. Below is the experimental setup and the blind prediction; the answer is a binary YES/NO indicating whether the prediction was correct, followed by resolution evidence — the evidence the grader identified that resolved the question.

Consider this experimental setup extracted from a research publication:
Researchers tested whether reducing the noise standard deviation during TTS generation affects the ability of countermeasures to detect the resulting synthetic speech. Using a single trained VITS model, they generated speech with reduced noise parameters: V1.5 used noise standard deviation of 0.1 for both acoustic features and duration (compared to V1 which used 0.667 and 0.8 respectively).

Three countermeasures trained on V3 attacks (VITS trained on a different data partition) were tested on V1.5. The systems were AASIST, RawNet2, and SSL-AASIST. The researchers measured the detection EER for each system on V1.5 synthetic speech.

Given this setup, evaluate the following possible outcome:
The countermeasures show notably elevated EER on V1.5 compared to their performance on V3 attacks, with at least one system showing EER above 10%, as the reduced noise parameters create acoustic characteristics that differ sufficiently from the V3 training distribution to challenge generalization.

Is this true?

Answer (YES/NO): NO